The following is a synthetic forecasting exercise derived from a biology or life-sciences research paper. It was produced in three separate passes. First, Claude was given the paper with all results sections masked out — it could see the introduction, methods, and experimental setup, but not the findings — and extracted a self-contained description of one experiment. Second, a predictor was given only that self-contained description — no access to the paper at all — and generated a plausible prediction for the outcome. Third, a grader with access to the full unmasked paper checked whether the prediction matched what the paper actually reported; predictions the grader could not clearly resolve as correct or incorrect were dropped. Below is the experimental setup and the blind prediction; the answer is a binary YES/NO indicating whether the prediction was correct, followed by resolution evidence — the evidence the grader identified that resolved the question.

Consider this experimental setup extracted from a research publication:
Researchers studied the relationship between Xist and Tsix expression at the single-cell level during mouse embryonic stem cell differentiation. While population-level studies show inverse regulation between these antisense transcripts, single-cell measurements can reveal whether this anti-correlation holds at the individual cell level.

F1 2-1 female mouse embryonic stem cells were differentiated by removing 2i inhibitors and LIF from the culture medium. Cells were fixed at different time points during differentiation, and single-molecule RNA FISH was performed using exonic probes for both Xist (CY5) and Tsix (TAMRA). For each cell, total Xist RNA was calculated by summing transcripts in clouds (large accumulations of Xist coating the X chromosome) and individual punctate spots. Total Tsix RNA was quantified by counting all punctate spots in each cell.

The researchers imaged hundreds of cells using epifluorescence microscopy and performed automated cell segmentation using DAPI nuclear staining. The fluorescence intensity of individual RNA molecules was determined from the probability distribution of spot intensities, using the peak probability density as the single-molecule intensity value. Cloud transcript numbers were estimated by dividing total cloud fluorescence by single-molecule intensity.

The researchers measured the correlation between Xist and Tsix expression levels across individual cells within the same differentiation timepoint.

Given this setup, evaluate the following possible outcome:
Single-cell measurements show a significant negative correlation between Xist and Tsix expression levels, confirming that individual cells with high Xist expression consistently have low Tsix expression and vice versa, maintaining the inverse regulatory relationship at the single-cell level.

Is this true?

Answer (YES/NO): NO